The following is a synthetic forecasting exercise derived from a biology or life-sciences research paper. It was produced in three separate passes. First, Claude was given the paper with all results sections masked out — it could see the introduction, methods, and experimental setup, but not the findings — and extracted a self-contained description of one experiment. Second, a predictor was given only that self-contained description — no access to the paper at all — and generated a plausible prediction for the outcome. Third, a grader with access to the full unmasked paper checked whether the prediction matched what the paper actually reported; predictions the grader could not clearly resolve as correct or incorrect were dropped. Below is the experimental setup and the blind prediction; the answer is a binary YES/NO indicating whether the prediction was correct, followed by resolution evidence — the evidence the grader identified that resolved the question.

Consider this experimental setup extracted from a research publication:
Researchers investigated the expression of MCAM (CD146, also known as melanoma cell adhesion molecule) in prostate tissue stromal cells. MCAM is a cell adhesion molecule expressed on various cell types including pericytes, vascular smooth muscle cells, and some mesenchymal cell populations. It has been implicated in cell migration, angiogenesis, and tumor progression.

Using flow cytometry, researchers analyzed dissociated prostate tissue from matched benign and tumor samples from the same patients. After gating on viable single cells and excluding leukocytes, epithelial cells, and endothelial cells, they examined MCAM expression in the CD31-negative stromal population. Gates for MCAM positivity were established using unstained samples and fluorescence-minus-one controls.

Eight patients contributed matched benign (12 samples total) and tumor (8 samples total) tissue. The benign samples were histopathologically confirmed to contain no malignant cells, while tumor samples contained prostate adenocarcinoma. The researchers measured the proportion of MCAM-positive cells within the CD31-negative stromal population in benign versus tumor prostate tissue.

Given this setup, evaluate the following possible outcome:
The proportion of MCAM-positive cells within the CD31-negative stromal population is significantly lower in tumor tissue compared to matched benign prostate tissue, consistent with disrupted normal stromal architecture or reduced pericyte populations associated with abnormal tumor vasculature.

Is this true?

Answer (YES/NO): NO